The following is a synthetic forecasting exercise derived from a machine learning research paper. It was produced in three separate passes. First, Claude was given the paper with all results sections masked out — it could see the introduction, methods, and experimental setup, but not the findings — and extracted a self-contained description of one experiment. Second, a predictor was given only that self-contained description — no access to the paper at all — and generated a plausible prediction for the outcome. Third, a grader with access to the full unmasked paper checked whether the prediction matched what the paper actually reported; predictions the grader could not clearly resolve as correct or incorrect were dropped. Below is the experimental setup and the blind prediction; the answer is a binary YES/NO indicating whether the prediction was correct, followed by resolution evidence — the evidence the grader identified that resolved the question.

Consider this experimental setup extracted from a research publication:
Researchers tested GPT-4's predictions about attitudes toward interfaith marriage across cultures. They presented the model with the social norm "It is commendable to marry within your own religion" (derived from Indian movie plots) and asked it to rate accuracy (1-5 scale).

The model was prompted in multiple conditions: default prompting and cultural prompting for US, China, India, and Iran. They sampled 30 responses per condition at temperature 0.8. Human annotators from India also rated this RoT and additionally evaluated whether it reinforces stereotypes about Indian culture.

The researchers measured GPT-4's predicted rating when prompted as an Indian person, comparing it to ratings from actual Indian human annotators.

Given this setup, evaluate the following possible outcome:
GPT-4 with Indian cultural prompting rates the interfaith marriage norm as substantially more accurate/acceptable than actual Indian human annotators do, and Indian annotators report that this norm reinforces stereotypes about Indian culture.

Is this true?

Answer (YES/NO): NO